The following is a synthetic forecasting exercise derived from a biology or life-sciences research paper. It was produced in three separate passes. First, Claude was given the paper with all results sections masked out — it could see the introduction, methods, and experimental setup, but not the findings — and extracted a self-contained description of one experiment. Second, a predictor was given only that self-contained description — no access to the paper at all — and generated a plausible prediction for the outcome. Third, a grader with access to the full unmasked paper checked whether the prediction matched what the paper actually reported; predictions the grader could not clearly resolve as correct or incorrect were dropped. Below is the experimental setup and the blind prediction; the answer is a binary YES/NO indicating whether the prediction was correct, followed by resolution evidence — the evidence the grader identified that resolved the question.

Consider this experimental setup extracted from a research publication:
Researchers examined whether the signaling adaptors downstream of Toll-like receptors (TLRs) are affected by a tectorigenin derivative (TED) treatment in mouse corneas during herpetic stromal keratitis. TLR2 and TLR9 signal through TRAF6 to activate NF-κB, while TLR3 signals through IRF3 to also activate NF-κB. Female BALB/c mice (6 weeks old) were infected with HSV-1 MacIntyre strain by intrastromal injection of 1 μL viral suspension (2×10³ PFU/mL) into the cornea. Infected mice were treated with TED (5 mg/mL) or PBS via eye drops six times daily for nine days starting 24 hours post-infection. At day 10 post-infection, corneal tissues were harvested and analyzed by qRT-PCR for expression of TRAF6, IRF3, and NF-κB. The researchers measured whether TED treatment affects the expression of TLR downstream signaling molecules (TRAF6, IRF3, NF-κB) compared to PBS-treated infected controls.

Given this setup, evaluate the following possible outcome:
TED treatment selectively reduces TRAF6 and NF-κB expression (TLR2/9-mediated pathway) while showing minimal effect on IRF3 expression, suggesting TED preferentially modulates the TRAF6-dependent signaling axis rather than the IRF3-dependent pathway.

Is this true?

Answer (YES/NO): NO